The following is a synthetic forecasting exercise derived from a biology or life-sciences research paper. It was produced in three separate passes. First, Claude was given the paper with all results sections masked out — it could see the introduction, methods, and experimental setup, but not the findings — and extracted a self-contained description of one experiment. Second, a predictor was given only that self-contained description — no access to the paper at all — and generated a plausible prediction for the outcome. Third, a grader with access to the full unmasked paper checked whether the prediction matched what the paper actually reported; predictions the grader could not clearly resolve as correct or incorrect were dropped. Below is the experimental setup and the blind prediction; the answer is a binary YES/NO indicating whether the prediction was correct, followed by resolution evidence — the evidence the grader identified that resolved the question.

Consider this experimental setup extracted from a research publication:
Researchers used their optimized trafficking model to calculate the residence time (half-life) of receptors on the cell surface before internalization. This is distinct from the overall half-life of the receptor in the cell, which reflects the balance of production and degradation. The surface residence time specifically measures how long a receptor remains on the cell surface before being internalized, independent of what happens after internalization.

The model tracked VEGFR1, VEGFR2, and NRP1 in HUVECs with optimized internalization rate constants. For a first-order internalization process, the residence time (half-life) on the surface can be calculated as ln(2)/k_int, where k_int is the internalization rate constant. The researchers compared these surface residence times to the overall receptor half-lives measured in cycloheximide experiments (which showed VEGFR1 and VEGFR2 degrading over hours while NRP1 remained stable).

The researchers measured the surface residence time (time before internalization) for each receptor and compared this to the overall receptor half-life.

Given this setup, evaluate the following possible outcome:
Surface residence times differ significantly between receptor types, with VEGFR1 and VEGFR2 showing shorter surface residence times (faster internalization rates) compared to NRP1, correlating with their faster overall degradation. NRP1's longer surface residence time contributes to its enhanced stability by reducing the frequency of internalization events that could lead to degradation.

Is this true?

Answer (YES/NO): NO